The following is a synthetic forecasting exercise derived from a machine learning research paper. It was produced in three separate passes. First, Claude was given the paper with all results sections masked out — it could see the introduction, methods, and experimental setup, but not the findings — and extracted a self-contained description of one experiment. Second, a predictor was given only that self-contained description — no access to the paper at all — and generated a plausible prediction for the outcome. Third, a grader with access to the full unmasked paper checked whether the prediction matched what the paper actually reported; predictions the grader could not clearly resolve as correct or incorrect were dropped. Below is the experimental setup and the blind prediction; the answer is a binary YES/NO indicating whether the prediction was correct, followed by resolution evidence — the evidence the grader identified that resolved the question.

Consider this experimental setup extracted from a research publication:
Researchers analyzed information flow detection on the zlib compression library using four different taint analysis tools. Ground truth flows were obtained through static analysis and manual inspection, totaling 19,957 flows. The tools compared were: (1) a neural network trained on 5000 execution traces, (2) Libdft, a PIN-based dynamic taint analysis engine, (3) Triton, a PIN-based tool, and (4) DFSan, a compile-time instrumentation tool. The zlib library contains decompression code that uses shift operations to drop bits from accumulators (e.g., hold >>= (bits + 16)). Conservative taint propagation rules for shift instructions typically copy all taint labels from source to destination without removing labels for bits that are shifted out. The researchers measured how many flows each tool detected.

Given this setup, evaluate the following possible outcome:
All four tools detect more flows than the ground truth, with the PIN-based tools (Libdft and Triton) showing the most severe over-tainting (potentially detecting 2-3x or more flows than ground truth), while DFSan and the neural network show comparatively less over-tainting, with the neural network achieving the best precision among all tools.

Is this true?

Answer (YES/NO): NO